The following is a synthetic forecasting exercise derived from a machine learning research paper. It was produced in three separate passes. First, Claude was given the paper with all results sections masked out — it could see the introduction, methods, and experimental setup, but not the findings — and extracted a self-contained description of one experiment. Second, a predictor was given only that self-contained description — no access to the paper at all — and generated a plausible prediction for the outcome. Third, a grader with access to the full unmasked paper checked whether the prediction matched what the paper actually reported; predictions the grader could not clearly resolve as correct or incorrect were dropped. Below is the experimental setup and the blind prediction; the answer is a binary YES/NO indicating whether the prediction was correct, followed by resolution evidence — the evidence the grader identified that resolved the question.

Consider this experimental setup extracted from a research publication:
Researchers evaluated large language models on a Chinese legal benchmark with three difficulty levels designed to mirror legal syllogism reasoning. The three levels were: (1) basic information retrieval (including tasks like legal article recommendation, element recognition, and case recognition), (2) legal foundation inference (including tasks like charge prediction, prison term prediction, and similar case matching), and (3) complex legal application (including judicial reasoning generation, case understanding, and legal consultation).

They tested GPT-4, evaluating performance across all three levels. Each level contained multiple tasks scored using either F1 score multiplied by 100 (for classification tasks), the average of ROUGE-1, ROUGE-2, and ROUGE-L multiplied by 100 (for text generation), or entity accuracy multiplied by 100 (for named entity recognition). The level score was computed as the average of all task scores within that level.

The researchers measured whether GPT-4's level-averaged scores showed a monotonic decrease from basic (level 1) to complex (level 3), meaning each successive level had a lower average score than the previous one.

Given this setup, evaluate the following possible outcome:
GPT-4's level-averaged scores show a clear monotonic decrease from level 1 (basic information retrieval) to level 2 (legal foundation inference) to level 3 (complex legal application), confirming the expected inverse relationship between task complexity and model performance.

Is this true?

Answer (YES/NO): YES